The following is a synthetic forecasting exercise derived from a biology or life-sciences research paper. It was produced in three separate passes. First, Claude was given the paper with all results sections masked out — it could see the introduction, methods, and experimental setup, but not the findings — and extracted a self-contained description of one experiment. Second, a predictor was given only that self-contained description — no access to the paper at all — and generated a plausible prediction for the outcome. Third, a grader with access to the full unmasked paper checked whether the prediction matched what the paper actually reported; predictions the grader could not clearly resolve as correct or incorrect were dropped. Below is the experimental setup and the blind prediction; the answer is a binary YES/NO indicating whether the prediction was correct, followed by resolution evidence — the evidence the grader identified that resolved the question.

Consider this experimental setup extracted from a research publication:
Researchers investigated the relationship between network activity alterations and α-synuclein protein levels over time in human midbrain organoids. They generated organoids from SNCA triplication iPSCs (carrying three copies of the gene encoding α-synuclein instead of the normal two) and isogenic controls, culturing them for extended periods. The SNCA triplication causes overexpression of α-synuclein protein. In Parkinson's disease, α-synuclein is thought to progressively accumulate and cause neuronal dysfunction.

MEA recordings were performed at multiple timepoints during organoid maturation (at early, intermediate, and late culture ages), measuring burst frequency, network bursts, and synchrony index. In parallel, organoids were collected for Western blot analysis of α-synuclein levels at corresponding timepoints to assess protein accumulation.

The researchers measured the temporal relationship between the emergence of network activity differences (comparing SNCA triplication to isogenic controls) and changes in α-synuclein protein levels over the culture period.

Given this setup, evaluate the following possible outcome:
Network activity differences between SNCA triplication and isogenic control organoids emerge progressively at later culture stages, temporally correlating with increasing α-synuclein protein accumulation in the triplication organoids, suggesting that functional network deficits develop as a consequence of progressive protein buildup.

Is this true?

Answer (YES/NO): YES